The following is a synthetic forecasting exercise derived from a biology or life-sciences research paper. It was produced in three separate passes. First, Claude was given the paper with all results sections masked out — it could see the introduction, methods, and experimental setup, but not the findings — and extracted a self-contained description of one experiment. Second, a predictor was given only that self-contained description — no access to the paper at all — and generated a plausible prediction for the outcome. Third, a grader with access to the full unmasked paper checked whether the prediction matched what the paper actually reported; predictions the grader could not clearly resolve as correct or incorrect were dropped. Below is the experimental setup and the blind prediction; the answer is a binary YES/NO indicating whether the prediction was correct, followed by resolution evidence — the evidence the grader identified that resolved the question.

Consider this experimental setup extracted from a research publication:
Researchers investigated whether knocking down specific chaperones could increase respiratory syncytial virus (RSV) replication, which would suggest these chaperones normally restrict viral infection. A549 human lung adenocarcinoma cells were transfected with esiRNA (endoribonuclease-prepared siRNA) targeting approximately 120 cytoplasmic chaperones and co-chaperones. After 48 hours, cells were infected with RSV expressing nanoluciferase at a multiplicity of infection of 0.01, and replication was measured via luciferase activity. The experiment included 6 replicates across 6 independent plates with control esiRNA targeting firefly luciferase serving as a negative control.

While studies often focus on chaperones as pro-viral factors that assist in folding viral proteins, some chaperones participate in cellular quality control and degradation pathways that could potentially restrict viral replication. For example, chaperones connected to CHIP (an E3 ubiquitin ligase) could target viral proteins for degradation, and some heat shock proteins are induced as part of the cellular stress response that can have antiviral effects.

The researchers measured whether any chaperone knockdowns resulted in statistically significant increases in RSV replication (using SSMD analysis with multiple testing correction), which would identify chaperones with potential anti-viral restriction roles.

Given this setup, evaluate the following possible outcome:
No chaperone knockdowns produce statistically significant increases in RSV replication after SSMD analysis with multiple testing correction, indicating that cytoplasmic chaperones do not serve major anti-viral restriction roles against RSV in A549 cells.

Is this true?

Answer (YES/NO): NO